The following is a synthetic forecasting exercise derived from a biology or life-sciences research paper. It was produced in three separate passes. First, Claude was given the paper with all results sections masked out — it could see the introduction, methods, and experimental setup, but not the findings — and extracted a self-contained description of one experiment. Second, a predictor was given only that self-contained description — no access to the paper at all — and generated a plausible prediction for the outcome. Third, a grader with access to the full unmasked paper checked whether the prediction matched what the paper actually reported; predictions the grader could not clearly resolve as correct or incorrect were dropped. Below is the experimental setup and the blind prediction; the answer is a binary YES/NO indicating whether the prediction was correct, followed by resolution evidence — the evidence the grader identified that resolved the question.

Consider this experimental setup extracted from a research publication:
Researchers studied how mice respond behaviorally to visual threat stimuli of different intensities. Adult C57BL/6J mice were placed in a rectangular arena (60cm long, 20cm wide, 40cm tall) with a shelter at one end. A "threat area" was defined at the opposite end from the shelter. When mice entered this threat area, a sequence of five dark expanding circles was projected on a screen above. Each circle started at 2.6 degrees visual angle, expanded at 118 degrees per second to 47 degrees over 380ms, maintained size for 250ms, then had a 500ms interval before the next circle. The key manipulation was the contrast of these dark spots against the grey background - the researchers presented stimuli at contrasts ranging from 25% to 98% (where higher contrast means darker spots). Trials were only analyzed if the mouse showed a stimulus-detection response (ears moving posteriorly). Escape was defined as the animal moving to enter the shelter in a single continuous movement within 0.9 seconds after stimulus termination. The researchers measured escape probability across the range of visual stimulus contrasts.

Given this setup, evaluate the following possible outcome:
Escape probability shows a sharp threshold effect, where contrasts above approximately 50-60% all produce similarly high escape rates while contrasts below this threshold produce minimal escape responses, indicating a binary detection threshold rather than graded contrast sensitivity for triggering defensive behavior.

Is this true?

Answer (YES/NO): NO